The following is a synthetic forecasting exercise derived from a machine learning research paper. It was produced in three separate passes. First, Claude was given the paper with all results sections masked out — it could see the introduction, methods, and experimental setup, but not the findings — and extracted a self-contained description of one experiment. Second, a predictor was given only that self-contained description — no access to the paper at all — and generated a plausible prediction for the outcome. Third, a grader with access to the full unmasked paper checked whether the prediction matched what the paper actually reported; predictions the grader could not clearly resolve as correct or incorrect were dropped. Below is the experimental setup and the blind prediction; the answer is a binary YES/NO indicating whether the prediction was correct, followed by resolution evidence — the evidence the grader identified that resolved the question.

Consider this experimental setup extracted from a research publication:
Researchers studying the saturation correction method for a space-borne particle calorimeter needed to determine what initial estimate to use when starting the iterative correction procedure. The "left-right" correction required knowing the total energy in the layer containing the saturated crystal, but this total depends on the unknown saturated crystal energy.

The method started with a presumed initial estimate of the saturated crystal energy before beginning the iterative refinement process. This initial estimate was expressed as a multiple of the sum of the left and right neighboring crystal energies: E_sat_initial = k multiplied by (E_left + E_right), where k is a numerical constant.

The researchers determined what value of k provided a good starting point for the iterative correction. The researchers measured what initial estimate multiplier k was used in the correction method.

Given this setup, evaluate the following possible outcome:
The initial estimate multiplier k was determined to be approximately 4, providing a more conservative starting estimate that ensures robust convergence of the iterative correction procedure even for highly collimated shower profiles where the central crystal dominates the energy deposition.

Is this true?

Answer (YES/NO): NO